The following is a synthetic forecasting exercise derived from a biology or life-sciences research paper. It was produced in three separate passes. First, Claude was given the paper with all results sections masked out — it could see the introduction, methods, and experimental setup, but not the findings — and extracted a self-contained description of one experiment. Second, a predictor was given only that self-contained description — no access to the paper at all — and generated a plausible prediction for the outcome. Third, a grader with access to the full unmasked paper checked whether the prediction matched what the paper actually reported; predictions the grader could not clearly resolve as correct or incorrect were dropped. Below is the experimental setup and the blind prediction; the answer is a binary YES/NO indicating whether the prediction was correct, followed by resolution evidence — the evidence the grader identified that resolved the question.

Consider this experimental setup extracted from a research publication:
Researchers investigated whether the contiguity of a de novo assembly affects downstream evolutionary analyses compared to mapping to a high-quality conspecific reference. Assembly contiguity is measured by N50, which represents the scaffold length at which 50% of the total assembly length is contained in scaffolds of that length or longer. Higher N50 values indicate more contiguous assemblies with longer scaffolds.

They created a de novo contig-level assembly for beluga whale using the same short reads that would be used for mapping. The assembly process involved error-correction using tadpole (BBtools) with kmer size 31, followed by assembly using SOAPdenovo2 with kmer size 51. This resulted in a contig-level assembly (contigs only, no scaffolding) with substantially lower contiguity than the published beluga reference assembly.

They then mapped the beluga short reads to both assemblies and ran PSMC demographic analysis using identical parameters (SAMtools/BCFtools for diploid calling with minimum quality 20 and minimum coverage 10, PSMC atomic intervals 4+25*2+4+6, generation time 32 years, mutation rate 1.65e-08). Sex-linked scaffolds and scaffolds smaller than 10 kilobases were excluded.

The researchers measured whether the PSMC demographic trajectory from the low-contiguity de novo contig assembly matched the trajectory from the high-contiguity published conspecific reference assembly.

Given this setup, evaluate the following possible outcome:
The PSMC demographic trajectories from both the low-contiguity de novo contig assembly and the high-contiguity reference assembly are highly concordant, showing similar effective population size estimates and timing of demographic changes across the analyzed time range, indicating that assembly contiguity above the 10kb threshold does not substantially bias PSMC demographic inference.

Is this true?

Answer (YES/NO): NO